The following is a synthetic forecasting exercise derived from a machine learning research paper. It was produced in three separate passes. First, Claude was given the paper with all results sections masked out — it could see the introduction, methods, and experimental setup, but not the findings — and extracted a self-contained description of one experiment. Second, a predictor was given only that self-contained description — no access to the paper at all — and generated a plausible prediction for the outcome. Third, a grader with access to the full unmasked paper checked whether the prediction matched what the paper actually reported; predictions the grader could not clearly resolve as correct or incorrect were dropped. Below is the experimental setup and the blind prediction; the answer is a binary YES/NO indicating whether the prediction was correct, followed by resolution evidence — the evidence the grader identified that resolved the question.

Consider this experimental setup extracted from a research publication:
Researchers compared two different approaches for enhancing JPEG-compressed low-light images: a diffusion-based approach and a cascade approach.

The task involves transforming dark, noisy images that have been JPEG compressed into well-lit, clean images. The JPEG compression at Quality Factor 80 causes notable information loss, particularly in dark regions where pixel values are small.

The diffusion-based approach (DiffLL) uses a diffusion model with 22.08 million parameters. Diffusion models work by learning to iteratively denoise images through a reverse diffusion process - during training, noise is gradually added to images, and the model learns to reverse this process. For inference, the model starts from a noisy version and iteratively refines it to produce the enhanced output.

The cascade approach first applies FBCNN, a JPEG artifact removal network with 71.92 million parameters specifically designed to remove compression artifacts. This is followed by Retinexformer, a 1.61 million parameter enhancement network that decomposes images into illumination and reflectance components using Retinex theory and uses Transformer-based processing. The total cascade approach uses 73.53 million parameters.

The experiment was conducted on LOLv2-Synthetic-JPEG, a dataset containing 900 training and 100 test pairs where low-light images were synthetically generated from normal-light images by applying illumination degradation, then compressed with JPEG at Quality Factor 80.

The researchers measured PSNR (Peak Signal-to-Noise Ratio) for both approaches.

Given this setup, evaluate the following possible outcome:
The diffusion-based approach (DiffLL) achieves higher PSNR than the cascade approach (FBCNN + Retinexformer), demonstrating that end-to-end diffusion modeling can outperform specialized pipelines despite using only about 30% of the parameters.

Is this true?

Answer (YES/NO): NO